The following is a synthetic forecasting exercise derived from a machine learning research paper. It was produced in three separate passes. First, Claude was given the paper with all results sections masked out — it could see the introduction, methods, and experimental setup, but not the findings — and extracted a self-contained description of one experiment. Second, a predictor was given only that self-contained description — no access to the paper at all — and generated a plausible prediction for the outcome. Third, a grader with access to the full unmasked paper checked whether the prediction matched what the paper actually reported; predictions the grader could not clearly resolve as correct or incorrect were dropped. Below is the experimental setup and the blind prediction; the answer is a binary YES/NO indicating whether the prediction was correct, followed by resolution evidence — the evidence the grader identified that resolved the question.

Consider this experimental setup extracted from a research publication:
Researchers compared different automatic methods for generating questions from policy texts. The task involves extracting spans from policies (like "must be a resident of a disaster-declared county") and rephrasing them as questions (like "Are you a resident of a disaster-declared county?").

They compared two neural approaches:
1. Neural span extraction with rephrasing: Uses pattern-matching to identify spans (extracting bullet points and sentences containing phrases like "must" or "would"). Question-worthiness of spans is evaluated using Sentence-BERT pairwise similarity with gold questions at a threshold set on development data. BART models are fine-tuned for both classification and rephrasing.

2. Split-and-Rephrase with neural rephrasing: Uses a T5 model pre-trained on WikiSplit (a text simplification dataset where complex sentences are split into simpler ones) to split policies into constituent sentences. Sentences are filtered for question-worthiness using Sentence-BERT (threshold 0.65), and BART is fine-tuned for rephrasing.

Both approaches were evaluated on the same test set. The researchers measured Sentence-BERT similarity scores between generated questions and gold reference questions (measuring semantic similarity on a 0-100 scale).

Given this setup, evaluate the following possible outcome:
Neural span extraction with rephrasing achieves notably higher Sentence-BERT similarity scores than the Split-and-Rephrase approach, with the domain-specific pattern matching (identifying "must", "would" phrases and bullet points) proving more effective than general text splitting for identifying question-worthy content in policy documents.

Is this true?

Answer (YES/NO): NO